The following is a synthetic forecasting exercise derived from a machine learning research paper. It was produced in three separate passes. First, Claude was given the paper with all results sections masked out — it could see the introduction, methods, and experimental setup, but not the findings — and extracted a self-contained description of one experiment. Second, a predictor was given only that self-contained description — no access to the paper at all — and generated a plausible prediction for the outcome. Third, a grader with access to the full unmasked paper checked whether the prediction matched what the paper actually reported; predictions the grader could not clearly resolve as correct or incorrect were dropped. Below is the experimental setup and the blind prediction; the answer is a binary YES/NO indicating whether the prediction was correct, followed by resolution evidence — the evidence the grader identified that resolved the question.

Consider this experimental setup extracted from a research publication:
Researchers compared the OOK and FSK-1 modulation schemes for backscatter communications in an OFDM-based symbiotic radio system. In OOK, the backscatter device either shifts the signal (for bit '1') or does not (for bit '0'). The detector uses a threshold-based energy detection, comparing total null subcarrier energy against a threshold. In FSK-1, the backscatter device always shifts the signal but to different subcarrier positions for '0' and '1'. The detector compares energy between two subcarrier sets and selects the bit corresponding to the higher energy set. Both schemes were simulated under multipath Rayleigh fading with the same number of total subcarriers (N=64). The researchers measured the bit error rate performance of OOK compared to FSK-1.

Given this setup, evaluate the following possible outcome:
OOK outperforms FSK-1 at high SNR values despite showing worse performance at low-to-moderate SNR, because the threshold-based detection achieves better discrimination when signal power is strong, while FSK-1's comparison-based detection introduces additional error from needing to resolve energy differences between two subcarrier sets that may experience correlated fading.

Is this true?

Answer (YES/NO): NO